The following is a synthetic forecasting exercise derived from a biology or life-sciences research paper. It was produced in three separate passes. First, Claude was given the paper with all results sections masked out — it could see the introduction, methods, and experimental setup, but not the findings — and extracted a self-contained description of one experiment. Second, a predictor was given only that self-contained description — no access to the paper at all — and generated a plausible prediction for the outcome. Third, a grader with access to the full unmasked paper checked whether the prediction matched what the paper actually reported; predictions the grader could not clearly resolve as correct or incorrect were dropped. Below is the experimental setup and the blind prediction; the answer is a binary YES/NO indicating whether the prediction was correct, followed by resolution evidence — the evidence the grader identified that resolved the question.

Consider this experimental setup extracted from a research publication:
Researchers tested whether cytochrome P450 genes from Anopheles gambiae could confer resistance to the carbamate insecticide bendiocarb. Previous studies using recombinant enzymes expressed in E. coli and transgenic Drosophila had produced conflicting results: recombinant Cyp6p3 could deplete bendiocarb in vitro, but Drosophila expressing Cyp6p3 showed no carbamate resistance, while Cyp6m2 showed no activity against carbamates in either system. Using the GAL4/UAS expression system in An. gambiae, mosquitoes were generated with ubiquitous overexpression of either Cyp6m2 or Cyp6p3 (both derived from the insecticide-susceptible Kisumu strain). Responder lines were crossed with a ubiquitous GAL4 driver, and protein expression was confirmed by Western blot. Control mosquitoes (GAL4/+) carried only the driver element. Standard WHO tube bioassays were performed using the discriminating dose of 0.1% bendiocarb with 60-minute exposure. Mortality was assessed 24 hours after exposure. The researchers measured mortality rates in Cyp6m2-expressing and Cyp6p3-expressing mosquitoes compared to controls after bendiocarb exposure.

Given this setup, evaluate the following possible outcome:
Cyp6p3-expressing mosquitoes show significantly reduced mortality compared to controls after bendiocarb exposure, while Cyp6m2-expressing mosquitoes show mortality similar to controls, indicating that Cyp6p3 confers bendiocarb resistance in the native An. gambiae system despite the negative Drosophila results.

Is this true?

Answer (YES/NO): YES